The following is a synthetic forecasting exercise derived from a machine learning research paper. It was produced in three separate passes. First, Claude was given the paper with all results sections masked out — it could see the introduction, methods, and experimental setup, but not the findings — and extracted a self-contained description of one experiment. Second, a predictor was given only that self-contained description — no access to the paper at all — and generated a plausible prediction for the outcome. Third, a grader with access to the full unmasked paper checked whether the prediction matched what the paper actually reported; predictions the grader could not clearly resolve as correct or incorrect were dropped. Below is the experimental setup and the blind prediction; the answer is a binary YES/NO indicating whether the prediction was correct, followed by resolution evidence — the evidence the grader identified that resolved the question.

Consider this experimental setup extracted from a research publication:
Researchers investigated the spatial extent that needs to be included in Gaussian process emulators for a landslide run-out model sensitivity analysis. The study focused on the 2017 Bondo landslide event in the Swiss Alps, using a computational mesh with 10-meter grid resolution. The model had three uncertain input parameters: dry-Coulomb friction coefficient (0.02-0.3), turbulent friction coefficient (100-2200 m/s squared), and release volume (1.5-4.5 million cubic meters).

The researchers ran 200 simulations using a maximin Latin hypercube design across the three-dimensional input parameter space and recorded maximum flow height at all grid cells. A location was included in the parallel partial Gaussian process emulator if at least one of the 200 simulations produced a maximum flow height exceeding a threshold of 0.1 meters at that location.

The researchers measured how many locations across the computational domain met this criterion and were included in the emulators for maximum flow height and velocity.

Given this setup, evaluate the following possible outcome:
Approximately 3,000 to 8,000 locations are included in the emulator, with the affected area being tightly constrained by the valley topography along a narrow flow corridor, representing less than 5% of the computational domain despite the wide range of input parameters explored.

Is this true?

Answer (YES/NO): NO